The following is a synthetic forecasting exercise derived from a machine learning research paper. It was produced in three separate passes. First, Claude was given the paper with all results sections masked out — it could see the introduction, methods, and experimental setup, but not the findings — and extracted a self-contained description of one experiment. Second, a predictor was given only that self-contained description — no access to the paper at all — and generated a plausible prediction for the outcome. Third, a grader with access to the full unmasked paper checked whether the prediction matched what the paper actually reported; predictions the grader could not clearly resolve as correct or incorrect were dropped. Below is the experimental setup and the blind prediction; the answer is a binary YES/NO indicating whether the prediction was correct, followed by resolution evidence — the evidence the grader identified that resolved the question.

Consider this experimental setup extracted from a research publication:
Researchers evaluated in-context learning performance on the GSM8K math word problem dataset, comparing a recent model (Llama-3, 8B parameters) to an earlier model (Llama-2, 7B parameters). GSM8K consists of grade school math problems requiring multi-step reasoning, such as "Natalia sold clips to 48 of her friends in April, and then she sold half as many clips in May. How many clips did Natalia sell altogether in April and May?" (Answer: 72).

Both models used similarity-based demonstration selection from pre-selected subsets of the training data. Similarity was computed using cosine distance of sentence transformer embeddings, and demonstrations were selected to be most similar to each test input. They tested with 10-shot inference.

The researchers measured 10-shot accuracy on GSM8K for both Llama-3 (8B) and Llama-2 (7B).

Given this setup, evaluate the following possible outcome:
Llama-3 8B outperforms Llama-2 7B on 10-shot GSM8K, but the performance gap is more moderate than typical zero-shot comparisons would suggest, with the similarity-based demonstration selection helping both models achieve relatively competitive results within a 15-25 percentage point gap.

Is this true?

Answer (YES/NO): NO